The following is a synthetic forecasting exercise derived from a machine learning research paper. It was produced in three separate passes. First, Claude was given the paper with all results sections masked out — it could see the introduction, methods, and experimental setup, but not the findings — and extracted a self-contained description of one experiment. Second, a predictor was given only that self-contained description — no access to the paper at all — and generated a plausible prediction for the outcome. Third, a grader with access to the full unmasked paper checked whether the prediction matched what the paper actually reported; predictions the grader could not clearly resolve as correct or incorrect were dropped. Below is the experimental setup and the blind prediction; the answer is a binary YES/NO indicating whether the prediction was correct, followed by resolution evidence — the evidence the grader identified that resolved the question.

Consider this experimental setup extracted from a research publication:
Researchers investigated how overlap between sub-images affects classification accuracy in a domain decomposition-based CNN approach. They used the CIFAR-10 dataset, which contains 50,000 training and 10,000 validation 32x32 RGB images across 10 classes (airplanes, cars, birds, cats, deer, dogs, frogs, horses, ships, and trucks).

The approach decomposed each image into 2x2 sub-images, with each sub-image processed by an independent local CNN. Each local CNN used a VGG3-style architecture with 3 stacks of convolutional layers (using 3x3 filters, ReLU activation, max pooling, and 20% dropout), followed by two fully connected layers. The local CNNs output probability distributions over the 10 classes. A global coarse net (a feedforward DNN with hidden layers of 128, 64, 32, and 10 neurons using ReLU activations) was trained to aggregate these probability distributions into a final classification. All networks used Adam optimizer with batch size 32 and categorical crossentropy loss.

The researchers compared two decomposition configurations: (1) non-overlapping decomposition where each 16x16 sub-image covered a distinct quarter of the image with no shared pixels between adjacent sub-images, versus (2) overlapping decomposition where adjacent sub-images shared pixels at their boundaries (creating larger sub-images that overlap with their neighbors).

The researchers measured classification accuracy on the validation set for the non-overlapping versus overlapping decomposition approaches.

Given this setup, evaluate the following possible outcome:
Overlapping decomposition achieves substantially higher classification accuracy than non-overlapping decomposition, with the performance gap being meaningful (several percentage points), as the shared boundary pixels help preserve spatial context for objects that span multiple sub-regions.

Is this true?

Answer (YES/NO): YES